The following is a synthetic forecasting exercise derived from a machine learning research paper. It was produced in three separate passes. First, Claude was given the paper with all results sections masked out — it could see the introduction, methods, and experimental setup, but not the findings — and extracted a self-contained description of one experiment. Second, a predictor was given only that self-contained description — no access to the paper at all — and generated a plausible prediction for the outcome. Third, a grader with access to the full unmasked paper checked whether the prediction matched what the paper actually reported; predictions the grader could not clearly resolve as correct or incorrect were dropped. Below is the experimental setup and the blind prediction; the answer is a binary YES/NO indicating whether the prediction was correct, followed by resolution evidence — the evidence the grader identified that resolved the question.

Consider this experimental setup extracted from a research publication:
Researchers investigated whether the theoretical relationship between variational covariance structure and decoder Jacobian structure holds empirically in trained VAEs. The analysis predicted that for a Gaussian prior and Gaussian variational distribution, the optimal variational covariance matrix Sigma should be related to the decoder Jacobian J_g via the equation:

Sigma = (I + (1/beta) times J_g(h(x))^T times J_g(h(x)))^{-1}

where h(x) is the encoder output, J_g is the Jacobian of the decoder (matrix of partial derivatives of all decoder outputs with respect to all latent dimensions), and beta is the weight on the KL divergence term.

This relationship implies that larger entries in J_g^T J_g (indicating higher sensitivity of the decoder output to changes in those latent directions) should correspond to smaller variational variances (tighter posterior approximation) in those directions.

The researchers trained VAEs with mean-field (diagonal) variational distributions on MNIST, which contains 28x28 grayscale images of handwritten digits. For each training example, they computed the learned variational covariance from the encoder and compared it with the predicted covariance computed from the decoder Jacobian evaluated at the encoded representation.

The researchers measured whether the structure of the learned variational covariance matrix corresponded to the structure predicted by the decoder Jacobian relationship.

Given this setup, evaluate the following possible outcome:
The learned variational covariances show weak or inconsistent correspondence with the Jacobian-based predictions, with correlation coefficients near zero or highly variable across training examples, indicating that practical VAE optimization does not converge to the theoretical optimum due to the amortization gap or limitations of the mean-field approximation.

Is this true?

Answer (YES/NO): NO